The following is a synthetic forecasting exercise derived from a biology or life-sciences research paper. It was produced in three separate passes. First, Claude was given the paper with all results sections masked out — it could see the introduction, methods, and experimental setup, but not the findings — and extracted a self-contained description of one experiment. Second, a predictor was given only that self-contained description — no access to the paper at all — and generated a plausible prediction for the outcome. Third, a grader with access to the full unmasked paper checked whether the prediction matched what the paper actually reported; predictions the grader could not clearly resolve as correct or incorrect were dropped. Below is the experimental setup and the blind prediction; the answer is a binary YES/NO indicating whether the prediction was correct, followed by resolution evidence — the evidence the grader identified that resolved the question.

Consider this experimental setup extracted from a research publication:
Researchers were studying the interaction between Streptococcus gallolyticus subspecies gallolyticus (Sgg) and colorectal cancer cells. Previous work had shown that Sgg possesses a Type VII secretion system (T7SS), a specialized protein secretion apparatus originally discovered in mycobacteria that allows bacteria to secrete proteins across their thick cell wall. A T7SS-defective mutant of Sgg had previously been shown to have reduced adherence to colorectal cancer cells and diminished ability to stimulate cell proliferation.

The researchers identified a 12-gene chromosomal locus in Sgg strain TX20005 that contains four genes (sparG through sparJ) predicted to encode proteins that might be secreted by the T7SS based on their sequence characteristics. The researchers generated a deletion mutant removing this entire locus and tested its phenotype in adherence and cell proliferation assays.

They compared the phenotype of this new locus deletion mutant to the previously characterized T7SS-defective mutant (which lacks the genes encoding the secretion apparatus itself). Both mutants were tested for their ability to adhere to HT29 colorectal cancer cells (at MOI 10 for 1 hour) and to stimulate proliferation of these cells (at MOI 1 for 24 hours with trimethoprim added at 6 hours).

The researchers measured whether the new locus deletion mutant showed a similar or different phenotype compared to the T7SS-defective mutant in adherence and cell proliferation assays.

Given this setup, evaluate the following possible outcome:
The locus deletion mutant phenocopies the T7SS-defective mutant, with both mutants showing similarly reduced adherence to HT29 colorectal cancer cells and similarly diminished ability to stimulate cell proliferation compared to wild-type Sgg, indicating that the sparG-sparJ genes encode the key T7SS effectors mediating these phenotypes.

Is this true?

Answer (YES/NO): YES